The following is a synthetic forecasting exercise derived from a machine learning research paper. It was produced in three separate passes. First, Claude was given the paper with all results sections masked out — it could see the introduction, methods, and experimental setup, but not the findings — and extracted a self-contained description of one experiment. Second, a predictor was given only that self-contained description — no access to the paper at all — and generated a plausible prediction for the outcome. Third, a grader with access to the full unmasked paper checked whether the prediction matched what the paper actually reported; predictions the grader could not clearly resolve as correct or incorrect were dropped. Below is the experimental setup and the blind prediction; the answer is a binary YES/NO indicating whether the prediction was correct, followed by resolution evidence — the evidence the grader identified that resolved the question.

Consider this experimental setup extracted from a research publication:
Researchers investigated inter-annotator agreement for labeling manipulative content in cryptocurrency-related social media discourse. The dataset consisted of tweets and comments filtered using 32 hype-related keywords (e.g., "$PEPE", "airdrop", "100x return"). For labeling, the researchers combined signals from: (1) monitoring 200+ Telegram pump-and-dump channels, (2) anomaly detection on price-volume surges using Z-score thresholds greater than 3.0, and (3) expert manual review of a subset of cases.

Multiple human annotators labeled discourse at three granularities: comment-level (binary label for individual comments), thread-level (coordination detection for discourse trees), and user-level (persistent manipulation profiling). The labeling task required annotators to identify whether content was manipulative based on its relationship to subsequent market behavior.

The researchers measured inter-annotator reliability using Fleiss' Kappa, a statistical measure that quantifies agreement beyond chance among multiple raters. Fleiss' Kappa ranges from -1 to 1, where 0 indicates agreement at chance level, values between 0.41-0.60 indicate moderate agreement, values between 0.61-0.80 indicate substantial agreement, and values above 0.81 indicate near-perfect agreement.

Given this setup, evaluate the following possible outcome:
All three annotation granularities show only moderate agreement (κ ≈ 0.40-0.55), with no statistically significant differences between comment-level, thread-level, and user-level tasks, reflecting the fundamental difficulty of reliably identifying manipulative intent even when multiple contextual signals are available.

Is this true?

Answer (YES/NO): NO